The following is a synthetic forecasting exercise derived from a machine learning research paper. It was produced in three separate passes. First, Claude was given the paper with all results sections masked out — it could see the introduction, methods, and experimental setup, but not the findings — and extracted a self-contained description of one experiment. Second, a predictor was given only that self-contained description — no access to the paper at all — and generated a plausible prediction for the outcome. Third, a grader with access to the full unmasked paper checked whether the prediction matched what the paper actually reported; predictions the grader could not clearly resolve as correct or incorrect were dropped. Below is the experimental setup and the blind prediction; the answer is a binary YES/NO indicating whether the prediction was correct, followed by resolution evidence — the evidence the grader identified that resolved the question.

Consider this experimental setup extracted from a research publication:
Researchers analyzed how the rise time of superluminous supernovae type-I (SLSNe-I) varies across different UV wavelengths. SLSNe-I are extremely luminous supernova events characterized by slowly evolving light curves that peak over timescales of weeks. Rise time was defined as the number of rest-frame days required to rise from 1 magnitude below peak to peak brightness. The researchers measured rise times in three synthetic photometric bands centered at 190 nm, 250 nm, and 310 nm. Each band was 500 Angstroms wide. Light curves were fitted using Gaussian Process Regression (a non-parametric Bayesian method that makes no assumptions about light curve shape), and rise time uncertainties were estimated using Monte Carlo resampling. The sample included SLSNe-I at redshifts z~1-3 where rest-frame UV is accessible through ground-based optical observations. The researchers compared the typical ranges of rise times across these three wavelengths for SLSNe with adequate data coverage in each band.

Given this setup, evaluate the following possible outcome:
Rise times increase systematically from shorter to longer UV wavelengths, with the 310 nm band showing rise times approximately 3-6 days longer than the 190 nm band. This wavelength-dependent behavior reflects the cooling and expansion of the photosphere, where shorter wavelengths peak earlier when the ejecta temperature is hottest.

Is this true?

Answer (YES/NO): NO